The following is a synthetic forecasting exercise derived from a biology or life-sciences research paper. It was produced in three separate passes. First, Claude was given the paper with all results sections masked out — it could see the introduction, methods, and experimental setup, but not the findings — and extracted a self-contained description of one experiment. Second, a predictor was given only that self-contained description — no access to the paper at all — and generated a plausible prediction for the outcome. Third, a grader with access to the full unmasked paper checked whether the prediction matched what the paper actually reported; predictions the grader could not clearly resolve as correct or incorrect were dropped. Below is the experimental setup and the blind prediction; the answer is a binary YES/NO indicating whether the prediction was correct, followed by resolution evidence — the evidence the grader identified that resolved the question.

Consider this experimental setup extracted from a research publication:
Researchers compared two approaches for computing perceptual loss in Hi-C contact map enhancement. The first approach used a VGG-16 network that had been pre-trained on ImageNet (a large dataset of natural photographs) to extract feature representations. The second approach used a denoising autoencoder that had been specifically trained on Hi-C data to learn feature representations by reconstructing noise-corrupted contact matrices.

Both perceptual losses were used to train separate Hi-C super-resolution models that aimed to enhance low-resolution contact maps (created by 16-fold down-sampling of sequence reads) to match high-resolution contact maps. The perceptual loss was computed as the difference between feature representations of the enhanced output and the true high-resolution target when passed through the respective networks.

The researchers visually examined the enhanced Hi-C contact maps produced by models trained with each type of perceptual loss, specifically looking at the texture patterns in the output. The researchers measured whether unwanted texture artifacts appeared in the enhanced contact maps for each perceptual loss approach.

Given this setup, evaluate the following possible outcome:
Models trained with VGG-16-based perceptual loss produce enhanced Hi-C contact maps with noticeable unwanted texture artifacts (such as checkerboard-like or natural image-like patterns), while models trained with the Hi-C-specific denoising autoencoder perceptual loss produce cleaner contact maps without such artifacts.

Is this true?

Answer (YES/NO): YES